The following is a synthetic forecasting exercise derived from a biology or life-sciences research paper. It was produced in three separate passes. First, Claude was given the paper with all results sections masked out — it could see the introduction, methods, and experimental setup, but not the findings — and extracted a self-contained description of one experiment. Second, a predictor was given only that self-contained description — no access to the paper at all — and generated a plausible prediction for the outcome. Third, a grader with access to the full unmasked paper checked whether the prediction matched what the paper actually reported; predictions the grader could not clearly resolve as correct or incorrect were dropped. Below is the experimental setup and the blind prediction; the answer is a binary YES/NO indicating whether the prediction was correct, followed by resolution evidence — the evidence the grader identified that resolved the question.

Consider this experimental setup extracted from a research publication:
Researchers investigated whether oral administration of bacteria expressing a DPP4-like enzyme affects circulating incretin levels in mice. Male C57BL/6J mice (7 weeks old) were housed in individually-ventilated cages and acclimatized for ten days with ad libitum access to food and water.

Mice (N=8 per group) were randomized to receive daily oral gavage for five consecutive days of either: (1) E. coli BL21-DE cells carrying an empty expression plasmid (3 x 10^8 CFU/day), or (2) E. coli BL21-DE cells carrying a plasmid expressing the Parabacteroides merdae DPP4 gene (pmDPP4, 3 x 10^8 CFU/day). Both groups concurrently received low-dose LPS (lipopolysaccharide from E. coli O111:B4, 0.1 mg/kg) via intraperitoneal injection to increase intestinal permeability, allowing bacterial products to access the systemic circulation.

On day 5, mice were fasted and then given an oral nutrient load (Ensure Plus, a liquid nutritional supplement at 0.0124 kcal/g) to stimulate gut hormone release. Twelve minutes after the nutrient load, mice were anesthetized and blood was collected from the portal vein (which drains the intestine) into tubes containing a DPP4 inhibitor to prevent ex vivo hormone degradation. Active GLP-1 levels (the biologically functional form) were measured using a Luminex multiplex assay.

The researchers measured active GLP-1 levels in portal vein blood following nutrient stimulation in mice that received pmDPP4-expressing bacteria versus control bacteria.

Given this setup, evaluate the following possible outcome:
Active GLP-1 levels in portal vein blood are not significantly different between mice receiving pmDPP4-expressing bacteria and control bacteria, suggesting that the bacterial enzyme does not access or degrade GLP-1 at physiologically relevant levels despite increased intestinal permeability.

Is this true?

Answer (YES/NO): NO